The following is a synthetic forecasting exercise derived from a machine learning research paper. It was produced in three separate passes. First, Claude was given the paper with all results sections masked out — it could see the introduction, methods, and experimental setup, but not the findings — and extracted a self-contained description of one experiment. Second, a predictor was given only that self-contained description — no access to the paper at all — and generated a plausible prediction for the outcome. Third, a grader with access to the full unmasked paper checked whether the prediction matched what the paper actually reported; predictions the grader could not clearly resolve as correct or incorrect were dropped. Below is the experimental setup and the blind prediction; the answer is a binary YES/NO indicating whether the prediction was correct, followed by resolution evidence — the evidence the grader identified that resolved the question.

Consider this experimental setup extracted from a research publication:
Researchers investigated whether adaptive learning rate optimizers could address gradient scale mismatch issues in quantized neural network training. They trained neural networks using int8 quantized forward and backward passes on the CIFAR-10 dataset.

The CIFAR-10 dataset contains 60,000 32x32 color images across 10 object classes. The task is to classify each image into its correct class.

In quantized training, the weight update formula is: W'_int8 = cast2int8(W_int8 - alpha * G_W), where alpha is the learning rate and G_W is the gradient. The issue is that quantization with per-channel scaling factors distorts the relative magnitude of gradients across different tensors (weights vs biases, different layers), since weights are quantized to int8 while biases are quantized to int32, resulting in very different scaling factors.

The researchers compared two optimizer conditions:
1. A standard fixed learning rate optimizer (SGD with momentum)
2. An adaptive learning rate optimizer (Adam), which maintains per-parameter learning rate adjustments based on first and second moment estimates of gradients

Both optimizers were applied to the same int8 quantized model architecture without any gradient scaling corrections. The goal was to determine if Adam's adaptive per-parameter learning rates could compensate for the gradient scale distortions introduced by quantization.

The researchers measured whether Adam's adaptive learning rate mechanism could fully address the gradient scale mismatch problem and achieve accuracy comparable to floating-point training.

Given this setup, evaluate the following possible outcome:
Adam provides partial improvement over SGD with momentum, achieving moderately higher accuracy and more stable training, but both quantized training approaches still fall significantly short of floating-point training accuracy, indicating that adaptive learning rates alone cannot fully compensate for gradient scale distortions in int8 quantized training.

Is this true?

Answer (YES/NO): YES